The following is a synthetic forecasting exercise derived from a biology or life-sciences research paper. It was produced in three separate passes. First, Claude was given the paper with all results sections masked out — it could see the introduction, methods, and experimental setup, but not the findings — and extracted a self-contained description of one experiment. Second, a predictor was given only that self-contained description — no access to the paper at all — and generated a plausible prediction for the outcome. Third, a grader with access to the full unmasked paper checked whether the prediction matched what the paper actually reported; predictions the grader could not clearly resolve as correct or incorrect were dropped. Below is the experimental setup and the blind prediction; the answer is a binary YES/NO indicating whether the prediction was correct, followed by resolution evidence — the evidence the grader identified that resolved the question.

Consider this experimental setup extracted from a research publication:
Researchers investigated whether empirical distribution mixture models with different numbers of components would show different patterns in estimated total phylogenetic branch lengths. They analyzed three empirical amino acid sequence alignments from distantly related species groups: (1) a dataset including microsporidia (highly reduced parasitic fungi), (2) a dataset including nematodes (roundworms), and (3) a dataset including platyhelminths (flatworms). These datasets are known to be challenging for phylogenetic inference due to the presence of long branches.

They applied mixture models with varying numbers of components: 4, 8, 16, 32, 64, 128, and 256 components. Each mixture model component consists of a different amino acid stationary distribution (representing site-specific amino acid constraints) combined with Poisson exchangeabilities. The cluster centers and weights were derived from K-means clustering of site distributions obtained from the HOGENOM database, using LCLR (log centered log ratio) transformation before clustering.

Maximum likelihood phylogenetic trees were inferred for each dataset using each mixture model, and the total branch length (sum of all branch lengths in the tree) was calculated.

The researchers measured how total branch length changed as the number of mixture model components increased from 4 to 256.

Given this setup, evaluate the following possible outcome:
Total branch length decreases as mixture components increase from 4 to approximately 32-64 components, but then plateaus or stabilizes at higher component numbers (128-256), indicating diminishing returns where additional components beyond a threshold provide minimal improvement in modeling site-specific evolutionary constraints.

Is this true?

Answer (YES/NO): NO